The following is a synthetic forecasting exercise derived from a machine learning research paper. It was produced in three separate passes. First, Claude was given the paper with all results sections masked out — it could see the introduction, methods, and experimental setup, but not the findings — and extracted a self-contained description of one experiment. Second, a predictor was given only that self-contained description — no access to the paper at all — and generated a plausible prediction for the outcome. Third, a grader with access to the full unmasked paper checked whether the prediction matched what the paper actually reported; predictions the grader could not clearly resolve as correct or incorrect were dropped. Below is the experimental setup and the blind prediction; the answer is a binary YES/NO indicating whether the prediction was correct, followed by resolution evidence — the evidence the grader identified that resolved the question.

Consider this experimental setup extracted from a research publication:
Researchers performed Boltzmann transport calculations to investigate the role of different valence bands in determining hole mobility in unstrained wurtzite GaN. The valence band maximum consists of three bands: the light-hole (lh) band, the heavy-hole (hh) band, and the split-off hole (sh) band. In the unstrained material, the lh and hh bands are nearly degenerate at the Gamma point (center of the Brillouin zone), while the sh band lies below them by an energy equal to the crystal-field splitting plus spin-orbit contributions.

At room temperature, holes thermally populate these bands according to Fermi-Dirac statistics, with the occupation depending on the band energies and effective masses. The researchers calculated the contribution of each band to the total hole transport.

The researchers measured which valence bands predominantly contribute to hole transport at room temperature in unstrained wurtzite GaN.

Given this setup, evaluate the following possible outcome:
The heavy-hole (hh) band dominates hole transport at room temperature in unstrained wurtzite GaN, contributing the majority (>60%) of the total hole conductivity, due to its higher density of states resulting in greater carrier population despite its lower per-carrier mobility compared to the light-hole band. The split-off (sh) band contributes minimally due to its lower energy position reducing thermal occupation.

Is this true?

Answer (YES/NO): NO